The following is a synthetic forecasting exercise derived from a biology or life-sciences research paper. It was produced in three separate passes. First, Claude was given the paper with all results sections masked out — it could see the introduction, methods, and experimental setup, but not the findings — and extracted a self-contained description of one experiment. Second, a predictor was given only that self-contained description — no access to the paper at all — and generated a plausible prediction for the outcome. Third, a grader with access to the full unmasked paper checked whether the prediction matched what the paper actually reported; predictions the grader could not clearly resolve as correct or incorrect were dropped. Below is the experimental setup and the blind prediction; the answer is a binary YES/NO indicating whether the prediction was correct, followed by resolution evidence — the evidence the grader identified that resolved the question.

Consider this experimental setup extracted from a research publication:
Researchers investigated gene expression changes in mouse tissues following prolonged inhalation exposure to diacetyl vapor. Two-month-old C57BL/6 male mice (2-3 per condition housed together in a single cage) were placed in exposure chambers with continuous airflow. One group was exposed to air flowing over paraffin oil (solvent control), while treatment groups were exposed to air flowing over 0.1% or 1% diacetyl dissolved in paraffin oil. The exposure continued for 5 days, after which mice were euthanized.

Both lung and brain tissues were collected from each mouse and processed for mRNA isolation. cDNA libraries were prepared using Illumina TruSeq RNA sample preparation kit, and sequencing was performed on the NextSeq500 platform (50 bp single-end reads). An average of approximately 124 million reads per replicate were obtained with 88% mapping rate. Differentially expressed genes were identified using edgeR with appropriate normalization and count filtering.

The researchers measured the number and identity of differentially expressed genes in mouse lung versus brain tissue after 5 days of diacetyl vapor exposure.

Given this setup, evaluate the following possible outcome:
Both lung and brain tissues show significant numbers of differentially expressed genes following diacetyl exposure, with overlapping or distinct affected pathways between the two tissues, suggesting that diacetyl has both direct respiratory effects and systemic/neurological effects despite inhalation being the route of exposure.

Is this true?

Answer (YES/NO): YES